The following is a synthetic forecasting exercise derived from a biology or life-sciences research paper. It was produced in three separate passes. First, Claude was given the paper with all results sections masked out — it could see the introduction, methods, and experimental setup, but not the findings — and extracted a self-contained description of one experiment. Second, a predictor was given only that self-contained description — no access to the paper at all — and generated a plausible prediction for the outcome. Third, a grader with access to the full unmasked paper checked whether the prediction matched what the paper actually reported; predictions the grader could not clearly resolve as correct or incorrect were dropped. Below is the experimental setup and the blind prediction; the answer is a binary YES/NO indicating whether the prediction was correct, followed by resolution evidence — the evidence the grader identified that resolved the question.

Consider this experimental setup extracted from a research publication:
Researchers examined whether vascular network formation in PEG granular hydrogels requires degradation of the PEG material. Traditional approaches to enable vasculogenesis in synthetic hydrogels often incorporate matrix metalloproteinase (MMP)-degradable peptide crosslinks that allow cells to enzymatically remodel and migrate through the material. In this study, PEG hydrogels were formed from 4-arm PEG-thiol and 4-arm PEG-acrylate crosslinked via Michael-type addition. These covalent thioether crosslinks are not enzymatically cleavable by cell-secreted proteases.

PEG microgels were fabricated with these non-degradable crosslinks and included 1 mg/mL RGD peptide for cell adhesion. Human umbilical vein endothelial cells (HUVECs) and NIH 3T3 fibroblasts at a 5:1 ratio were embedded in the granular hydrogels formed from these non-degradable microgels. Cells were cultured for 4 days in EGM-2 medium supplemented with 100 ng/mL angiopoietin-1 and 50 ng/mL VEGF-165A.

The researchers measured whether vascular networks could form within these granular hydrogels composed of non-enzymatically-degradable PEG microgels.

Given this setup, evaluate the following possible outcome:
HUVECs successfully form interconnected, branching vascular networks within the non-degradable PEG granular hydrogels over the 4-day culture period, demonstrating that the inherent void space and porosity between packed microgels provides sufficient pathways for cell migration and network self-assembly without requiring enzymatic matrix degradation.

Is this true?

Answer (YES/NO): NO